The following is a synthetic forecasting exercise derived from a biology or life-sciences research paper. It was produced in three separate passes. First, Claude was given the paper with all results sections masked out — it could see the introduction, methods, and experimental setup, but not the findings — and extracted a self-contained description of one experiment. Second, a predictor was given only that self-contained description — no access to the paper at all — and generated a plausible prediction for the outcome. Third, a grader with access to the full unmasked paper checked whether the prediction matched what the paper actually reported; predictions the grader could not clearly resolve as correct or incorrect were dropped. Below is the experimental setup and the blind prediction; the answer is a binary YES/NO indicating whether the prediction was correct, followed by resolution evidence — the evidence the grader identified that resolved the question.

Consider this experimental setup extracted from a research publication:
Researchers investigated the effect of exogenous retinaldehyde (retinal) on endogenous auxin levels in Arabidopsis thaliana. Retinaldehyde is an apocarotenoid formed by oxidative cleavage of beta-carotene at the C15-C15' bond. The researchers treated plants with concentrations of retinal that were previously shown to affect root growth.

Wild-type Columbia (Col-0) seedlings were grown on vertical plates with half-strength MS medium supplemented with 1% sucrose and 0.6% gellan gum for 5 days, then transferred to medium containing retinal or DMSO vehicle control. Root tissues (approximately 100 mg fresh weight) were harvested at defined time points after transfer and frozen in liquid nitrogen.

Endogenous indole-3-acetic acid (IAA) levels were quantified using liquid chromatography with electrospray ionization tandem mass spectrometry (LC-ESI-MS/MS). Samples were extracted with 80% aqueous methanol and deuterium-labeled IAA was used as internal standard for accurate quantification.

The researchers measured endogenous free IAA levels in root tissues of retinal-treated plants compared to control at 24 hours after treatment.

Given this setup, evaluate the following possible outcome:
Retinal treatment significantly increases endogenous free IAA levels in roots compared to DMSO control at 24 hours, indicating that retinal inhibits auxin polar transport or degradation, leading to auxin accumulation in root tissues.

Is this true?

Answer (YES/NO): NO